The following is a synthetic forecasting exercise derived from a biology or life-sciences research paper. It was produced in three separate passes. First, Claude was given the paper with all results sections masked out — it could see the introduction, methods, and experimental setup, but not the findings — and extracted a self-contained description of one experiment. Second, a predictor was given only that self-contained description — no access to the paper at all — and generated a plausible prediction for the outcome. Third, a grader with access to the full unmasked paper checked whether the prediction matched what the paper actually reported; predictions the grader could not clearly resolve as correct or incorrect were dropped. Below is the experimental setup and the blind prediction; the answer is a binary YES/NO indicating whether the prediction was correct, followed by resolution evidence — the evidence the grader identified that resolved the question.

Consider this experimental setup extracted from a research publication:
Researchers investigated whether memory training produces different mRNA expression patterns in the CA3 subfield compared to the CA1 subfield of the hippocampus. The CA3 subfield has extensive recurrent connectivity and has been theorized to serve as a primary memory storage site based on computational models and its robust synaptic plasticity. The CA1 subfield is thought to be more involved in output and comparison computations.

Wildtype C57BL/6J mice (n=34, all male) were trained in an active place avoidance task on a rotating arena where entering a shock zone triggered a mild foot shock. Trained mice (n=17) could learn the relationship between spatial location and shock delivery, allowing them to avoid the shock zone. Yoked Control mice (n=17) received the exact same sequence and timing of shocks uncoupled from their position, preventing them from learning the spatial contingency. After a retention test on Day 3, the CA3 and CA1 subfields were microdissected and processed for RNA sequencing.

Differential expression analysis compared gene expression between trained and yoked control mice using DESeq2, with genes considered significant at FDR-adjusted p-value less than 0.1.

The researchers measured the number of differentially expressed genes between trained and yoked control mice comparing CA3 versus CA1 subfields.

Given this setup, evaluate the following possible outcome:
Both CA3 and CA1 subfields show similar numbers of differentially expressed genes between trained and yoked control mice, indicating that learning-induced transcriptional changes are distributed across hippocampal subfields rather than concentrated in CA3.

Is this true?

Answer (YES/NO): NO